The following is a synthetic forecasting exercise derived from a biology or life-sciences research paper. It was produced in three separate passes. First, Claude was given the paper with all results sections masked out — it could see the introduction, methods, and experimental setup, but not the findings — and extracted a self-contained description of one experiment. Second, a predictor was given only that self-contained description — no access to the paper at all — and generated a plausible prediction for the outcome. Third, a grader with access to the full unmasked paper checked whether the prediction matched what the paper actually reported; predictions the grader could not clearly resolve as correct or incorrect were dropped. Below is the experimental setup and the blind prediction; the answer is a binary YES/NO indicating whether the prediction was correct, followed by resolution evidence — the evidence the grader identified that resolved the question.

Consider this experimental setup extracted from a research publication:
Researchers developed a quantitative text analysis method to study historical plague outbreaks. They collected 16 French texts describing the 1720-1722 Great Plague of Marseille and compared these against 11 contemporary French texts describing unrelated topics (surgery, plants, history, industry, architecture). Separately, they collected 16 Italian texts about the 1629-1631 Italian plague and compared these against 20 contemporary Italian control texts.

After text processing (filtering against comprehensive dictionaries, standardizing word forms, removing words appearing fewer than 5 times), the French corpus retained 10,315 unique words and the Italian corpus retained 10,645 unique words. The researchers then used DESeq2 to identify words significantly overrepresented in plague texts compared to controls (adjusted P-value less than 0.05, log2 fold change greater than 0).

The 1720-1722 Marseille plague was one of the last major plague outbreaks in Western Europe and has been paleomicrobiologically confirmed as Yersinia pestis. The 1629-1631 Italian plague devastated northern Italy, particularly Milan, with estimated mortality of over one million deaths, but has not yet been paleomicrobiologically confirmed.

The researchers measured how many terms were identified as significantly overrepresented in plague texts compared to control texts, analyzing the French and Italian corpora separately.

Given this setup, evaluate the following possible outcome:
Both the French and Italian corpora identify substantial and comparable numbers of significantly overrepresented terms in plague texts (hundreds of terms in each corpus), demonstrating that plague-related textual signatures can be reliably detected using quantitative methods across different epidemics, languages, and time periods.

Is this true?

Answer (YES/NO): NO